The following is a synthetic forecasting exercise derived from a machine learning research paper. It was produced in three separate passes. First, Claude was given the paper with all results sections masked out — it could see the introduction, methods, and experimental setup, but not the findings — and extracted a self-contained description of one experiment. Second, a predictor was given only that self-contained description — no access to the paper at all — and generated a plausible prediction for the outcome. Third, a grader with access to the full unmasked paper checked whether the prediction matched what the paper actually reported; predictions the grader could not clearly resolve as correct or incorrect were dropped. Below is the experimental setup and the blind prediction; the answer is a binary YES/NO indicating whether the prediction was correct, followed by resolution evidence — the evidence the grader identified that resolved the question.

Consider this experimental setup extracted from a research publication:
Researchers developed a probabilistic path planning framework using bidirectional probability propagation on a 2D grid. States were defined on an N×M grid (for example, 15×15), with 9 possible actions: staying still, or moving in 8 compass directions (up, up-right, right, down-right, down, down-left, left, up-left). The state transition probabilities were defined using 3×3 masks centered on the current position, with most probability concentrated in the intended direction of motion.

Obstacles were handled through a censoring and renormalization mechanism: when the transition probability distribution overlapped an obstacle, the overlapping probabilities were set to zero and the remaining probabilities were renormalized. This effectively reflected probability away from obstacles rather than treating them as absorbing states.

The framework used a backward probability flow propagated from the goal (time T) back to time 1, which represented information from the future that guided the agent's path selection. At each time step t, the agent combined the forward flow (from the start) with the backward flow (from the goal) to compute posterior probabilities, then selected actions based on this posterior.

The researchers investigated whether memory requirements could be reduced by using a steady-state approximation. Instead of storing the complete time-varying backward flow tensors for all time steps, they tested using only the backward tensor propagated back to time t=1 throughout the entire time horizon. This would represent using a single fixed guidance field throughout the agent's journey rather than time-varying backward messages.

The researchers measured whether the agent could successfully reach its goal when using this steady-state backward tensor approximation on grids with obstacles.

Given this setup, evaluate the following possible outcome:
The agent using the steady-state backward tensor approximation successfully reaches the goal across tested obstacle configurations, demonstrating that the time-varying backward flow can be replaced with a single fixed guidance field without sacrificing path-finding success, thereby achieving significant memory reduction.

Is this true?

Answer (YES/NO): NO